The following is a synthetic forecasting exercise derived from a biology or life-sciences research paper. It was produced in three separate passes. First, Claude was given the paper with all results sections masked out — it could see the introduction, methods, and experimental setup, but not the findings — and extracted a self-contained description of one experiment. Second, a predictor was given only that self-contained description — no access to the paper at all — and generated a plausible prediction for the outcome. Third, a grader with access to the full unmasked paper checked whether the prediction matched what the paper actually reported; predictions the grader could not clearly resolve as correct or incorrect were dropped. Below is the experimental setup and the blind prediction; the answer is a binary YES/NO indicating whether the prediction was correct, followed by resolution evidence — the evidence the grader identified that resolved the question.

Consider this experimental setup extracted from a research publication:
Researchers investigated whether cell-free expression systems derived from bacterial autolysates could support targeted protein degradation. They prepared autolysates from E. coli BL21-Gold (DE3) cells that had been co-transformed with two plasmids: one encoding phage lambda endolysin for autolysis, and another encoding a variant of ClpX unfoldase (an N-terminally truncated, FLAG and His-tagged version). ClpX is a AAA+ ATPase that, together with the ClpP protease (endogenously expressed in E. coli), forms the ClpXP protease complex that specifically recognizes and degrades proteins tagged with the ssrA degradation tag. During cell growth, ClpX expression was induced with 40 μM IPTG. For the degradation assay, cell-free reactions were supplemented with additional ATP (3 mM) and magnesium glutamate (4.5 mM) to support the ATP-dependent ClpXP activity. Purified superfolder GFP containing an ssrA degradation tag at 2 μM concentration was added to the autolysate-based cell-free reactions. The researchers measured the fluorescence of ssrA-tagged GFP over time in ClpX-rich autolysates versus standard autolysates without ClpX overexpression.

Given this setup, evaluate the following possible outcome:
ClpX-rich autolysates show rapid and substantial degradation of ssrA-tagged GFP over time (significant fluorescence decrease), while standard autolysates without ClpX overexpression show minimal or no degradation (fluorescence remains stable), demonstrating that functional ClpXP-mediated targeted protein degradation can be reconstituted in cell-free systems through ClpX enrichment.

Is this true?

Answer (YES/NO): YES